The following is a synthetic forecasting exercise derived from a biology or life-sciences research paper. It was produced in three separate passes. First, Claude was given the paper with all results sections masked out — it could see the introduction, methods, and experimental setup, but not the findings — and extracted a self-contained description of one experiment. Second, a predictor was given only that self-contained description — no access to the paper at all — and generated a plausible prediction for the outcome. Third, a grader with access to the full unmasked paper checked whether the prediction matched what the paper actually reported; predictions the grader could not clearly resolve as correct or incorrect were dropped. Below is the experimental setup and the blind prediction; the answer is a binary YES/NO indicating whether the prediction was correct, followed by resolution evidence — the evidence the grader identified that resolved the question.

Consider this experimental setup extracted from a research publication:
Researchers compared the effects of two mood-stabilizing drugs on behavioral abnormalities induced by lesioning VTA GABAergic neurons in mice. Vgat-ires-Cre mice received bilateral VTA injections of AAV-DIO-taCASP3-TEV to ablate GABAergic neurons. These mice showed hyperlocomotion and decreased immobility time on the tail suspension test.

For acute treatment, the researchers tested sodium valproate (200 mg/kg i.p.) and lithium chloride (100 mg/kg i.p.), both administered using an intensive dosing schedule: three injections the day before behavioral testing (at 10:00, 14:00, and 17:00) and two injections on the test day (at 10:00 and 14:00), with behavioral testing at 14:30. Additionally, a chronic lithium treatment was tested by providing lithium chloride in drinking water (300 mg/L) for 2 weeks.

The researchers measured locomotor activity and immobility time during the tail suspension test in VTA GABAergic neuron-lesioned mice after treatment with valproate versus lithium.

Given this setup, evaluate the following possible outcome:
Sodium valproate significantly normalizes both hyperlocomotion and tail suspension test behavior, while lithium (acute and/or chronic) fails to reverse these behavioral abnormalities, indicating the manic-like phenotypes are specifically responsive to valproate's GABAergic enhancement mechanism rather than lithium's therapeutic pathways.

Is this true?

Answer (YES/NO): YES